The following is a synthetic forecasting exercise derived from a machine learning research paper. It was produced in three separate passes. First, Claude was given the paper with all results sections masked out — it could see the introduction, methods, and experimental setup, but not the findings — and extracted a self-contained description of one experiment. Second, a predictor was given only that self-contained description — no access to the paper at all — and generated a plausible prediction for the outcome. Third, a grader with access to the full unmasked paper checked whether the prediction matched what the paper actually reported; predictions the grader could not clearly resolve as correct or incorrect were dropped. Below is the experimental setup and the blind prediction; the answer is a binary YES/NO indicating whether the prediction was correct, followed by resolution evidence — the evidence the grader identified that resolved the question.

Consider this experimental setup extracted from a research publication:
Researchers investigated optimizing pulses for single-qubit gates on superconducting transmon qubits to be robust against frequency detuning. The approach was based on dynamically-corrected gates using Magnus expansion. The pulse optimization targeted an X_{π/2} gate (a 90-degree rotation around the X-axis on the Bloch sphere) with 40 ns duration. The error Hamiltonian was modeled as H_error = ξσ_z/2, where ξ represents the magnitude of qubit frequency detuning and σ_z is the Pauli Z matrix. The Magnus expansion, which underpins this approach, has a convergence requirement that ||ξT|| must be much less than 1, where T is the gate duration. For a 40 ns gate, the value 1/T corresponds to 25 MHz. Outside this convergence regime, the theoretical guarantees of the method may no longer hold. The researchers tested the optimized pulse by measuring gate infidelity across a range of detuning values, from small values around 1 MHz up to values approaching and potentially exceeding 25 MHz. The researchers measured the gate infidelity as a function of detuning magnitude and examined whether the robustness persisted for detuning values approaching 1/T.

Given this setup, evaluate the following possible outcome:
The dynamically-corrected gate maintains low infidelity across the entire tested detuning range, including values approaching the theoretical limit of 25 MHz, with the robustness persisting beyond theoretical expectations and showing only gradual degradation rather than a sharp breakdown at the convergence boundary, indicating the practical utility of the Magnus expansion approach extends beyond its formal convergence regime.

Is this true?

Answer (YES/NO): NO